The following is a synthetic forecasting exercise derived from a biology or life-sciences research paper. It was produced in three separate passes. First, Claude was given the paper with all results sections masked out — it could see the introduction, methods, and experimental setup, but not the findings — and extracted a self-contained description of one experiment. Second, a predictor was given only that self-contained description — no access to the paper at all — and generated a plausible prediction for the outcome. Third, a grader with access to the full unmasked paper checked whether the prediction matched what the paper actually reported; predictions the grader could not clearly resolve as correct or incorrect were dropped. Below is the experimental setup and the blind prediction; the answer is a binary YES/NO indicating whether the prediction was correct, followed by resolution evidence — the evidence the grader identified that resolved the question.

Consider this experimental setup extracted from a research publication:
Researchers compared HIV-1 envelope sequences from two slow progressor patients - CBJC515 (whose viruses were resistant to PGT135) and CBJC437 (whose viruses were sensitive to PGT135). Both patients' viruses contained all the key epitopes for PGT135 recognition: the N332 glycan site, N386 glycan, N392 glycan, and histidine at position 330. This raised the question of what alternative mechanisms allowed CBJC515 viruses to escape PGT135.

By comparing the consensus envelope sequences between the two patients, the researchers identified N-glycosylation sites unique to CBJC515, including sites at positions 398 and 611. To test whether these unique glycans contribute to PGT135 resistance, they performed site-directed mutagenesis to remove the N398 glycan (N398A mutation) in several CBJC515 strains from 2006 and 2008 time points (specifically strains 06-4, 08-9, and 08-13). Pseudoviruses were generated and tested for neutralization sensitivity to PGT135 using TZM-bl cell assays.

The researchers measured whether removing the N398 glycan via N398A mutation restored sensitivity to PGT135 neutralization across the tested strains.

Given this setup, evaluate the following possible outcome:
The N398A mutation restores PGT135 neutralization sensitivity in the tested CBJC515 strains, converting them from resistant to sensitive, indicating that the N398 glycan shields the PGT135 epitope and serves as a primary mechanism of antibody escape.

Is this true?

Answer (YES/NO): NO